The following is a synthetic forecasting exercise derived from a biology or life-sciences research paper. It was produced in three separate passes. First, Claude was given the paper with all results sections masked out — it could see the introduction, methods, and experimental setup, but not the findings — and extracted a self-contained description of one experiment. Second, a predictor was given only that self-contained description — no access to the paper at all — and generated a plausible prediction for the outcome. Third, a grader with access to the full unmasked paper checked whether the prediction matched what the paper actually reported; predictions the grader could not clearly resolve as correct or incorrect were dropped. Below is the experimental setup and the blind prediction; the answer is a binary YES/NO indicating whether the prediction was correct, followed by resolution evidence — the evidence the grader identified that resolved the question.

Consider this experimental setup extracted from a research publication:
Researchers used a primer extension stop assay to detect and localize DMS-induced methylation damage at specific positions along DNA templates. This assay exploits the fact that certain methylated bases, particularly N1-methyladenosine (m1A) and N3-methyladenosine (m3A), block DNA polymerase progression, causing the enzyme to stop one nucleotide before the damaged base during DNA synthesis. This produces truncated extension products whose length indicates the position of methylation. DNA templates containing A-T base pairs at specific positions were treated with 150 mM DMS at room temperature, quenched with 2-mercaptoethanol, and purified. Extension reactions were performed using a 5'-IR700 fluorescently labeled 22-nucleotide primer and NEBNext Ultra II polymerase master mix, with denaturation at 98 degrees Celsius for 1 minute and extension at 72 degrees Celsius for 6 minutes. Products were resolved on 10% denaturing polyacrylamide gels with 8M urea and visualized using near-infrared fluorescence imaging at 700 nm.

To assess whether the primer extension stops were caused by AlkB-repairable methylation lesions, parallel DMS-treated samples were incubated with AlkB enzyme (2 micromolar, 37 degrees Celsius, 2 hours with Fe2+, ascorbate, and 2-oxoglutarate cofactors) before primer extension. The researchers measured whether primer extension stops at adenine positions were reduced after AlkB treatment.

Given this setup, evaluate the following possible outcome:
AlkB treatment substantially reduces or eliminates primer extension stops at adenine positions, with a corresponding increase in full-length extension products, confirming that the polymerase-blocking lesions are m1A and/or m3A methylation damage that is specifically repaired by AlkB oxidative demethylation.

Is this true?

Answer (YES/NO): NO